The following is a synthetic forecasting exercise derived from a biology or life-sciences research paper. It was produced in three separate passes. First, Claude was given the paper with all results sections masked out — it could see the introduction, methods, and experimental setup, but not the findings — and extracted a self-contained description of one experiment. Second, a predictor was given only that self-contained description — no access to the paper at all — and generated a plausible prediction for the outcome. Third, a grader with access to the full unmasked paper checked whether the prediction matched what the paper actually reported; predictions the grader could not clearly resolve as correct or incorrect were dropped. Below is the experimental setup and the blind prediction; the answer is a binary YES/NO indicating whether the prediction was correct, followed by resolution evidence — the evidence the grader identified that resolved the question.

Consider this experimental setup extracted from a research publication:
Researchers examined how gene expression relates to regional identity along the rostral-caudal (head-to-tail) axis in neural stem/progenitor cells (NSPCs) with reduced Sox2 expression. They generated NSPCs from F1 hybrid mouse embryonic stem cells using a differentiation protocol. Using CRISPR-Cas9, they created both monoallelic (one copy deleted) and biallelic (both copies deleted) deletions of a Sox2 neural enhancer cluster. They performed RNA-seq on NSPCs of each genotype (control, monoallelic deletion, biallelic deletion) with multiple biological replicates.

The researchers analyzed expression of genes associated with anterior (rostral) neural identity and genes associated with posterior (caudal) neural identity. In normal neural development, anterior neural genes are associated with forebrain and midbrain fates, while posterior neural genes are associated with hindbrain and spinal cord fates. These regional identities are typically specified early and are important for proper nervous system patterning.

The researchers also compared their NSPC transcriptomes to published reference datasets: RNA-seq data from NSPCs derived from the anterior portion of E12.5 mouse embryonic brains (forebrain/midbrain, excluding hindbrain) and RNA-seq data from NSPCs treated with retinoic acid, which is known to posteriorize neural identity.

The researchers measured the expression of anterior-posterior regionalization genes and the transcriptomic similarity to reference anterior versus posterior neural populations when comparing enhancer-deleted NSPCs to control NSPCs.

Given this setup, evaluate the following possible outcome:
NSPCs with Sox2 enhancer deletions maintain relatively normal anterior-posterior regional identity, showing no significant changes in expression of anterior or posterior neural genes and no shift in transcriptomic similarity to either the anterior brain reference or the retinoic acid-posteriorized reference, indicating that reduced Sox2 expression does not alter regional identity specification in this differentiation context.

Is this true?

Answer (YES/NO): NO